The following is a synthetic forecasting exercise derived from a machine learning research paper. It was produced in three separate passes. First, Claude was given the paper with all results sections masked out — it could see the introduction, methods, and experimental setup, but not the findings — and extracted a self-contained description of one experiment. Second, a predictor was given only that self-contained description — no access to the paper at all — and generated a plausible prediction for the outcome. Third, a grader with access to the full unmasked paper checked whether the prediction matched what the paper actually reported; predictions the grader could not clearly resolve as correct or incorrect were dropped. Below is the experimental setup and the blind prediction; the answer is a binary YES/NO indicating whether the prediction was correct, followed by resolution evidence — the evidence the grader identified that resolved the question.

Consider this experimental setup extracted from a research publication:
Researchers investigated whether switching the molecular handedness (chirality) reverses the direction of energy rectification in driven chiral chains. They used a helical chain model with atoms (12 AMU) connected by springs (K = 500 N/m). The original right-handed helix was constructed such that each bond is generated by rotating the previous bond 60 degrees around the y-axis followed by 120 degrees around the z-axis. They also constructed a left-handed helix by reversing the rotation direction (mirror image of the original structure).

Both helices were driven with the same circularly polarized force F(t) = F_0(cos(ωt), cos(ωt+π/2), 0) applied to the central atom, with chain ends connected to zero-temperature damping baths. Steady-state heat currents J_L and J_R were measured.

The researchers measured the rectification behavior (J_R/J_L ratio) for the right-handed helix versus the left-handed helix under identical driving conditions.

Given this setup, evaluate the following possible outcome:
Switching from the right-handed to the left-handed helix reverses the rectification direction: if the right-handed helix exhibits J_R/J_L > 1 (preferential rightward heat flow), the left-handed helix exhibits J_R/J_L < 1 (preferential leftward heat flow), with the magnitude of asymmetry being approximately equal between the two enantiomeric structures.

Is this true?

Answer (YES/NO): YES